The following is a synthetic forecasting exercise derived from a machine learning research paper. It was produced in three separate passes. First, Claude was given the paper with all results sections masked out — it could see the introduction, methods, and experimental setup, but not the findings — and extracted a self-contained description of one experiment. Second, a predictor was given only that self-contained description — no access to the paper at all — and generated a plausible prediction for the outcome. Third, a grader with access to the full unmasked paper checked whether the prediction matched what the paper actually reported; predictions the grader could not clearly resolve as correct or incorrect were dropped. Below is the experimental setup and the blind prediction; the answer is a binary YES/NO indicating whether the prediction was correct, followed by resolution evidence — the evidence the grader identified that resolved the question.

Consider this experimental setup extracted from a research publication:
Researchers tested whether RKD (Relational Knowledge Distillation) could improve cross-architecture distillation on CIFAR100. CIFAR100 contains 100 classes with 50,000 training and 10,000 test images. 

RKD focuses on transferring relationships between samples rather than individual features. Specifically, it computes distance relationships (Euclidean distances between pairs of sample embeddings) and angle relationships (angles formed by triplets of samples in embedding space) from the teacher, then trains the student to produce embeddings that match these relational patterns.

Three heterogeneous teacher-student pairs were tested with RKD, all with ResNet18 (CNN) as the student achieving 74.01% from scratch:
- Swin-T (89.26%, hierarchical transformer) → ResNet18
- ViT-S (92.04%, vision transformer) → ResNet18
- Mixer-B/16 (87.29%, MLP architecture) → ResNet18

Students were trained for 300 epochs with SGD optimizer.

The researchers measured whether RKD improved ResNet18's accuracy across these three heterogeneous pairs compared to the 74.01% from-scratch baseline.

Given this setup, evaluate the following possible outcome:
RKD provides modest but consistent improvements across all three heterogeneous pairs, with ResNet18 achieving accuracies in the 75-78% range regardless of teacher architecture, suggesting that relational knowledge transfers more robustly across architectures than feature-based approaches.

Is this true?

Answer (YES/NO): NO